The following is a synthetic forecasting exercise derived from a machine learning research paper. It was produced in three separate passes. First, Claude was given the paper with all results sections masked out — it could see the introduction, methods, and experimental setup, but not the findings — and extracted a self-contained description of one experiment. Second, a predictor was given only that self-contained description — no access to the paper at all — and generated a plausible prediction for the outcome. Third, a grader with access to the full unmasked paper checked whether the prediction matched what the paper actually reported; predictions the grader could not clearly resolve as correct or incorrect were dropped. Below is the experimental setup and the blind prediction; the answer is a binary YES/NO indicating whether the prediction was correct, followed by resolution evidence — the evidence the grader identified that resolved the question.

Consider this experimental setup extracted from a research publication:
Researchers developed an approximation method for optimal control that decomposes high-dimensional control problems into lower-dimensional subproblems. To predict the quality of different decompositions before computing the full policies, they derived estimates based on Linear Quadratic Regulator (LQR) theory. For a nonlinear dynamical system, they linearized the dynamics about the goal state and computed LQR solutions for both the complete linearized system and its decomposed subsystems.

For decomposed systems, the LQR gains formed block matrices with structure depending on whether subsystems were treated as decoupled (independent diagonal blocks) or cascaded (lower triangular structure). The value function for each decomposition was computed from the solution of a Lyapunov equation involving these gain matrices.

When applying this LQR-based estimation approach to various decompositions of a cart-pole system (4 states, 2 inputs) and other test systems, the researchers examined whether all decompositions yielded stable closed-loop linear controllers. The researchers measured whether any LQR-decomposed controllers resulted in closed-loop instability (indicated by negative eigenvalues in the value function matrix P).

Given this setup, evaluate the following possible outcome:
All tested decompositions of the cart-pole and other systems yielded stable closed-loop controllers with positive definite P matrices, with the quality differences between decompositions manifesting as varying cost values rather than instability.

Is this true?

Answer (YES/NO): NO